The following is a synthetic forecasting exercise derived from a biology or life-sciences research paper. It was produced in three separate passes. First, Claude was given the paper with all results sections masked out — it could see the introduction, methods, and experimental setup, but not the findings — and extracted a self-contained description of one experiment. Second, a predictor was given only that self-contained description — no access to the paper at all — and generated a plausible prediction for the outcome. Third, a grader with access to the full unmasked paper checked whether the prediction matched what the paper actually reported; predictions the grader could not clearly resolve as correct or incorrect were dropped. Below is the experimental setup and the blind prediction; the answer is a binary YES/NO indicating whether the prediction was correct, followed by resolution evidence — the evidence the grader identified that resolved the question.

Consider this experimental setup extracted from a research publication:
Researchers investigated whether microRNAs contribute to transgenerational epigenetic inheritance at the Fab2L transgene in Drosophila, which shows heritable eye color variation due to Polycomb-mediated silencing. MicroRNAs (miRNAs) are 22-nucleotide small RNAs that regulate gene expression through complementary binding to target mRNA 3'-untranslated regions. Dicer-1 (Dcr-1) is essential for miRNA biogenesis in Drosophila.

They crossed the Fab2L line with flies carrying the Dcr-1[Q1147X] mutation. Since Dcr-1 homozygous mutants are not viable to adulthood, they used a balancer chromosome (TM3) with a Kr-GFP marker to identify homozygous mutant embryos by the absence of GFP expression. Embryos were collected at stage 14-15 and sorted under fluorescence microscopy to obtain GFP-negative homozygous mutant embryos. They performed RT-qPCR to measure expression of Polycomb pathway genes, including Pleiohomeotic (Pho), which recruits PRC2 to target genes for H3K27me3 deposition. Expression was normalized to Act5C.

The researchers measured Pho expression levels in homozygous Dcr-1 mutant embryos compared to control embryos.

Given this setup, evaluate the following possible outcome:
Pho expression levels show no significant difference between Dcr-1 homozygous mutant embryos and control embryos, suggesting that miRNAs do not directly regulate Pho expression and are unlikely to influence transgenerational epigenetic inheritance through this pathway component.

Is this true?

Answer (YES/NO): NO